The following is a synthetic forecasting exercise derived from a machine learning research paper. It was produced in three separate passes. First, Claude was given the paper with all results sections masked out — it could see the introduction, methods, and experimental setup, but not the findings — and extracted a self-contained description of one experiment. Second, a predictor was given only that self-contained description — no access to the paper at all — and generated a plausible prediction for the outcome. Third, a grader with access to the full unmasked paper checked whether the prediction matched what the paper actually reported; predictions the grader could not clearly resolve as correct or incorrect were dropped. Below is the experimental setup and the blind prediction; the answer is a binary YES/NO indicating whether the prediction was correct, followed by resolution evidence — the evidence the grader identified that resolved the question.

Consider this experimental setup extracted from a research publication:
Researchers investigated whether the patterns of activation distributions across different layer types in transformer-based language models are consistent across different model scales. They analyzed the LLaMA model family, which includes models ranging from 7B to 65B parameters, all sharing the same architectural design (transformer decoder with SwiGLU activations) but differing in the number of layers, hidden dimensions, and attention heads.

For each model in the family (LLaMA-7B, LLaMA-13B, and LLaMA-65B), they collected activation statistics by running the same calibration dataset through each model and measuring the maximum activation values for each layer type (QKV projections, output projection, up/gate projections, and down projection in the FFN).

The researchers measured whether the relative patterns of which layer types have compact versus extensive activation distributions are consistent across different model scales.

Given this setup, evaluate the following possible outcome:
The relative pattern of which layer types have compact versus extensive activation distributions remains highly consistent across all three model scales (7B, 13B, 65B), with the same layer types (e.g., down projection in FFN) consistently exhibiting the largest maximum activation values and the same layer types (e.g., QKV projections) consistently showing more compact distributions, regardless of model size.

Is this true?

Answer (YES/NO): YES